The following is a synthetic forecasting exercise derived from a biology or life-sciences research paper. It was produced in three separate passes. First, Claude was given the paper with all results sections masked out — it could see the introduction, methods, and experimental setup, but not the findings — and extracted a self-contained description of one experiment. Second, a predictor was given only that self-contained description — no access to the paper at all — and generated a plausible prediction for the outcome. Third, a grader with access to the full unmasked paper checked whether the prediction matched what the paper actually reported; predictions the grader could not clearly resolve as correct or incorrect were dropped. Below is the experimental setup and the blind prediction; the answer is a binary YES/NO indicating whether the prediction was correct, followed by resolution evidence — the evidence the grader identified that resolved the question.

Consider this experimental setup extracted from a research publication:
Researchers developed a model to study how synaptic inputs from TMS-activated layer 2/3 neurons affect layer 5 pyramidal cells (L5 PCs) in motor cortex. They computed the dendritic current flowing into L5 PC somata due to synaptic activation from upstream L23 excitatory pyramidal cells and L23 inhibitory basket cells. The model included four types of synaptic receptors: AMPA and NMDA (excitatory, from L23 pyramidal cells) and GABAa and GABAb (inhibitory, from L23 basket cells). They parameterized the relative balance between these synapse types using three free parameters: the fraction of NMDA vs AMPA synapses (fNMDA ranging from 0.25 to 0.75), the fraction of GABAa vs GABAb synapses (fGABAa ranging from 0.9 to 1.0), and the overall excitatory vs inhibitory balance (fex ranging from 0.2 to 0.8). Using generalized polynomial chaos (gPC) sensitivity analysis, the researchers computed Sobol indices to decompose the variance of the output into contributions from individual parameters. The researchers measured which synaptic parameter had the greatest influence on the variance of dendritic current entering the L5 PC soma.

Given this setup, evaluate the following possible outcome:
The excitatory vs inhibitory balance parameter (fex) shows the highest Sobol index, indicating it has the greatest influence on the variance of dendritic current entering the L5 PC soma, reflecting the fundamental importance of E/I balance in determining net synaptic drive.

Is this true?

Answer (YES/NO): YES